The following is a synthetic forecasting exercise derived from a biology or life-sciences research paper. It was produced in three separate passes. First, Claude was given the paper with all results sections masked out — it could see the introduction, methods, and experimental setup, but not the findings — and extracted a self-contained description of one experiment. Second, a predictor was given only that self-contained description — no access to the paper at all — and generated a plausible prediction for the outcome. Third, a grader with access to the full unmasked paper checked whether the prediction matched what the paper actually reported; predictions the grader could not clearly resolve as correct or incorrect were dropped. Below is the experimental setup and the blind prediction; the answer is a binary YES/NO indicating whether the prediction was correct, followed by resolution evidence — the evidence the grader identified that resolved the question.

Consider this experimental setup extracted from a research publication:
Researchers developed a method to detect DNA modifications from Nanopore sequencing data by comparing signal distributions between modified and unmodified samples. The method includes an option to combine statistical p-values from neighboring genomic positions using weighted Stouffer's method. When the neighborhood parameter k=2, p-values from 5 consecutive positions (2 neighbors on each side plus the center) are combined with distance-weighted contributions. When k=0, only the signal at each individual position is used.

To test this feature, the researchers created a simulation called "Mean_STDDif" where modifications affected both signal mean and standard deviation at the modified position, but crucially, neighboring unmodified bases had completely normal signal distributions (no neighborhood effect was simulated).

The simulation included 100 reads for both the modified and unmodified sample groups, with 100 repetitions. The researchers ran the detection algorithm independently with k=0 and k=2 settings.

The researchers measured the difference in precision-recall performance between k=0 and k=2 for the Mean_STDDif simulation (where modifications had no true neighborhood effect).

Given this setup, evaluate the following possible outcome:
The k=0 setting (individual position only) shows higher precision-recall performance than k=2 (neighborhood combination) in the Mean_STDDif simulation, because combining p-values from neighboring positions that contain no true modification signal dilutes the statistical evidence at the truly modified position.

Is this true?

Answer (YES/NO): YES